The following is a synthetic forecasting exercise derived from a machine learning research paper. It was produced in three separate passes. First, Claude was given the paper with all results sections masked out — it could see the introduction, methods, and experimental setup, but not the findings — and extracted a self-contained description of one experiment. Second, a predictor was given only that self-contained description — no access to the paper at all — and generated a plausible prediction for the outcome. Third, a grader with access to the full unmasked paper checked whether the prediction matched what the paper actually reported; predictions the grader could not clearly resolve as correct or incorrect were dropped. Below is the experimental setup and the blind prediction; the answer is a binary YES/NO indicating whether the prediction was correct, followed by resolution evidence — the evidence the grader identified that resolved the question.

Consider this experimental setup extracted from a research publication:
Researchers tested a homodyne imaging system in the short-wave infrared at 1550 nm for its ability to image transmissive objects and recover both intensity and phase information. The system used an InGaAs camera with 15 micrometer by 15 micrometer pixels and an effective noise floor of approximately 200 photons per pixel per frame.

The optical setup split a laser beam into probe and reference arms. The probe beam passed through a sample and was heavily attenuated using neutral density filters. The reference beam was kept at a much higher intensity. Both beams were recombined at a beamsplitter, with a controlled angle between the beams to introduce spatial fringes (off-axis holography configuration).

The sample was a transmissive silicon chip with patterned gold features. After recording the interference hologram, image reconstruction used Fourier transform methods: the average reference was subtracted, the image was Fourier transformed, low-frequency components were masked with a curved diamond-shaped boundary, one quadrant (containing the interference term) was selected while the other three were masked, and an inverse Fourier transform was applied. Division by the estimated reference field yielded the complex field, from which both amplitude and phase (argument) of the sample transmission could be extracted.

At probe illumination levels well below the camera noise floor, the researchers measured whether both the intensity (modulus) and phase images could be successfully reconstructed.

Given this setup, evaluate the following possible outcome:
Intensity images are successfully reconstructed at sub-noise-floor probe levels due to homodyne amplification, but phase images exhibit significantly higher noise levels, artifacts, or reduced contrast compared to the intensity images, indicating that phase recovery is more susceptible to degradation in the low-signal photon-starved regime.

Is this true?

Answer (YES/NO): NO